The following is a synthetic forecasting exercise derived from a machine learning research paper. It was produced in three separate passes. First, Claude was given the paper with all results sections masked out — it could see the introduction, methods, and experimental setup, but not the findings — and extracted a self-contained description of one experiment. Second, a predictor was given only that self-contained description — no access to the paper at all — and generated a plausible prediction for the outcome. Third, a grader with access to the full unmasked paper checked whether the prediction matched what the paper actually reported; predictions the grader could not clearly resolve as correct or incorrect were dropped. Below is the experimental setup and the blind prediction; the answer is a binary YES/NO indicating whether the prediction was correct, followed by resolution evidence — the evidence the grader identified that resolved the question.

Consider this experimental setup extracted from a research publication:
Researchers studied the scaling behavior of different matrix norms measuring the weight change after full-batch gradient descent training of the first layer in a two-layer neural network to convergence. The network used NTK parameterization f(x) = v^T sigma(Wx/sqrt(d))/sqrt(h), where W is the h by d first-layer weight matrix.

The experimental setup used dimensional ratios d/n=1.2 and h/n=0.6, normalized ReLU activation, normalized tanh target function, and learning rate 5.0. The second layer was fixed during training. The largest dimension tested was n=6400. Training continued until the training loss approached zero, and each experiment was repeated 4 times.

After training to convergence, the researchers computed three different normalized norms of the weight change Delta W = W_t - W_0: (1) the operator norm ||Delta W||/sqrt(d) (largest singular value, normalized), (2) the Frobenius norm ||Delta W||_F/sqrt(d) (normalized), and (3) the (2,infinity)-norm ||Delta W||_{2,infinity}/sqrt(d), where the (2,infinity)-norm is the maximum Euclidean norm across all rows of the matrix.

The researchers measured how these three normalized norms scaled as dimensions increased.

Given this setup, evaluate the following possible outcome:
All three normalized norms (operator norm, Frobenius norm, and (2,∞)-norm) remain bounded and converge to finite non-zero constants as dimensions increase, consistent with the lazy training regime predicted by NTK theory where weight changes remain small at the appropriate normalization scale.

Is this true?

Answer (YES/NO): YES